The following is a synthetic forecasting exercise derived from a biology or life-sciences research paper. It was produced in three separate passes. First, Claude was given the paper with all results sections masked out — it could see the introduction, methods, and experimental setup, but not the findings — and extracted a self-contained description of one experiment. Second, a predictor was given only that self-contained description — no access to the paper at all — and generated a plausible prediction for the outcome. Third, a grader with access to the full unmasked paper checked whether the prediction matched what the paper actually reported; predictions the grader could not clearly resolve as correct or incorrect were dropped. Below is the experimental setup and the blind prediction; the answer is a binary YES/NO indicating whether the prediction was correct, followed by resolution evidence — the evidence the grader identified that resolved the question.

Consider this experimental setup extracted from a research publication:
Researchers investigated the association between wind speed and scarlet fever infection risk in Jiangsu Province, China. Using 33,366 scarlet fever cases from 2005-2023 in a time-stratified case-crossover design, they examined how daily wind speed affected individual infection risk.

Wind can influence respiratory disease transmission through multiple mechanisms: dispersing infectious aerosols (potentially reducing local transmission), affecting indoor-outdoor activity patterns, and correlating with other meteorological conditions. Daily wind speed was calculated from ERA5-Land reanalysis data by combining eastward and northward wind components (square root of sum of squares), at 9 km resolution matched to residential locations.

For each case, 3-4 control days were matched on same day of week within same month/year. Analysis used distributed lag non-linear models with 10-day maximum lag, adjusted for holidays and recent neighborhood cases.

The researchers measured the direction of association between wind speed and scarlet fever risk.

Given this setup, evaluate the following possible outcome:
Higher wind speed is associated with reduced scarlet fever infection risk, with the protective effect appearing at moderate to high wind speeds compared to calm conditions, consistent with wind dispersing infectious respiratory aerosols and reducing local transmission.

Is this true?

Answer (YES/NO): NO